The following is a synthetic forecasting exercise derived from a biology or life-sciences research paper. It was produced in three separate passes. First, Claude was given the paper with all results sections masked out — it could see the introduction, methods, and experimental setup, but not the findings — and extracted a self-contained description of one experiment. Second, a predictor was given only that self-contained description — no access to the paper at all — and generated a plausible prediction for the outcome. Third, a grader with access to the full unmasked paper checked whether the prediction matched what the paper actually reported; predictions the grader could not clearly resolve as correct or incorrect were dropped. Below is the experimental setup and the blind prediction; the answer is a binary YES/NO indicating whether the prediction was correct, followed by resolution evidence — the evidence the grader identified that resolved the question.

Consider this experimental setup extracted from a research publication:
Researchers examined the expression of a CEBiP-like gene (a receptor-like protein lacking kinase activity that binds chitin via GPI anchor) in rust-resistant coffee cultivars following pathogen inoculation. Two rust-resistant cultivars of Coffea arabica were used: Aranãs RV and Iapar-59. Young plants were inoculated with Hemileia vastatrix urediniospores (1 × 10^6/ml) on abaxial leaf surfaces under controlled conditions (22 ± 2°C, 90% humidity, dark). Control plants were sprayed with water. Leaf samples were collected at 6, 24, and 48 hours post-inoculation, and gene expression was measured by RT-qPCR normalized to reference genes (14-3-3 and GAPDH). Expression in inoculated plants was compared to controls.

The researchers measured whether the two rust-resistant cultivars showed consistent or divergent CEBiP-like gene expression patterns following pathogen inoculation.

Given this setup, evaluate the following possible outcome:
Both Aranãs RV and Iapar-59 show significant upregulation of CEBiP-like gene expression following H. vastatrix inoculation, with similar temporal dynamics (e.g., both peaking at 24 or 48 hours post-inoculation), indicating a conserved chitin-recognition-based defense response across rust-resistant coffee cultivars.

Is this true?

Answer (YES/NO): NO